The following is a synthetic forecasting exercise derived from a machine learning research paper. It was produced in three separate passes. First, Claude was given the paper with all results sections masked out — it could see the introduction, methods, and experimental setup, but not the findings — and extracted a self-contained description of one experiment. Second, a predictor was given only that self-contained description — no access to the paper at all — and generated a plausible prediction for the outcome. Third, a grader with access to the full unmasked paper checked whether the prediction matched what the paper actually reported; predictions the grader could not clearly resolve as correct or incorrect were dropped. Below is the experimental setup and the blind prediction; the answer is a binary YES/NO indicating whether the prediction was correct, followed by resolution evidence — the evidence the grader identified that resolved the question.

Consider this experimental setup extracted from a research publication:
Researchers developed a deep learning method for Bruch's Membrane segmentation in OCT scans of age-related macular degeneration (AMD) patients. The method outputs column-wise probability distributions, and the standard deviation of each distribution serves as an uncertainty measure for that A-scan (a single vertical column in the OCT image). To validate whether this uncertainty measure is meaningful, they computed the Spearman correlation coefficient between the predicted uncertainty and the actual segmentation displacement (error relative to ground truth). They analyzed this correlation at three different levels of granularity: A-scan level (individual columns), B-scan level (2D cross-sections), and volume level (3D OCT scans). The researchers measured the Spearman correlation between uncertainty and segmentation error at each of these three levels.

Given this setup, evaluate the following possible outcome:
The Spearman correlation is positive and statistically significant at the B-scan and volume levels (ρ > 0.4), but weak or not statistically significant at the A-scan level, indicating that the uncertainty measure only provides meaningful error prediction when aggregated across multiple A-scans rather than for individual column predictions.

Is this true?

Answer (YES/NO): NO